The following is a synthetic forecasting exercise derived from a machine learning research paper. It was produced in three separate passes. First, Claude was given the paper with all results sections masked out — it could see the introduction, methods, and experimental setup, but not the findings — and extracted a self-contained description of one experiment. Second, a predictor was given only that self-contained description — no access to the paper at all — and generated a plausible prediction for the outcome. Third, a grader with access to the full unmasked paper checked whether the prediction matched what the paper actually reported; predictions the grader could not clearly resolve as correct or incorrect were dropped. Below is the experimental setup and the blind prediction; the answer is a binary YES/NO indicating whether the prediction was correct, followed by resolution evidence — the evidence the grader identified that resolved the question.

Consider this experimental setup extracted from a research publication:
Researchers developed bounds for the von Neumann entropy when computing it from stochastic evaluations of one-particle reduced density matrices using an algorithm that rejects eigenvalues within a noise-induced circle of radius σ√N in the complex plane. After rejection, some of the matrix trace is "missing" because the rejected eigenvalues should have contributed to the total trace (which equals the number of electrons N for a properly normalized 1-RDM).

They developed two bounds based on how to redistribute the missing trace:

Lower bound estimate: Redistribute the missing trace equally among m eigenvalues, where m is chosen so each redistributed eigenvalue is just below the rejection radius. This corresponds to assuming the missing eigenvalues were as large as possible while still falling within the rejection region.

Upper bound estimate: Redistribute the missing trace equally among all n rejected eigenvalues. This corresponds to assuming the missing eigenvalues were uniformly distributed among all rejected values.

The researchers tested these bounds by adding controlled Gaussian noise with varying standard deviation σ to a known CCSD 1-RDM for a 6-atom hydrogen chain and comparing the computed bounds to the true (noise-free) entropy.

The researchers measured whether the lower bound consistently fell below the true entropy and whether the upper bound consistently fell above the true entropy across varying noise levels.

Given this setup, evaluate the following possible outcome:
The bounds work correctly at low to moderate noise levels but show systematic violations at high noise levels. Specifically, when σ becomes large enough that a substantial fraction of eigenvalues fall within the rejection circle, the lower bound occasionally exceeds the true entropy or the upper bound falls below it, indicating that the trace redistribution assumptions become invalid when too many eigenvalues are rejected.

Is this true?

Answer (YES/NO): NO